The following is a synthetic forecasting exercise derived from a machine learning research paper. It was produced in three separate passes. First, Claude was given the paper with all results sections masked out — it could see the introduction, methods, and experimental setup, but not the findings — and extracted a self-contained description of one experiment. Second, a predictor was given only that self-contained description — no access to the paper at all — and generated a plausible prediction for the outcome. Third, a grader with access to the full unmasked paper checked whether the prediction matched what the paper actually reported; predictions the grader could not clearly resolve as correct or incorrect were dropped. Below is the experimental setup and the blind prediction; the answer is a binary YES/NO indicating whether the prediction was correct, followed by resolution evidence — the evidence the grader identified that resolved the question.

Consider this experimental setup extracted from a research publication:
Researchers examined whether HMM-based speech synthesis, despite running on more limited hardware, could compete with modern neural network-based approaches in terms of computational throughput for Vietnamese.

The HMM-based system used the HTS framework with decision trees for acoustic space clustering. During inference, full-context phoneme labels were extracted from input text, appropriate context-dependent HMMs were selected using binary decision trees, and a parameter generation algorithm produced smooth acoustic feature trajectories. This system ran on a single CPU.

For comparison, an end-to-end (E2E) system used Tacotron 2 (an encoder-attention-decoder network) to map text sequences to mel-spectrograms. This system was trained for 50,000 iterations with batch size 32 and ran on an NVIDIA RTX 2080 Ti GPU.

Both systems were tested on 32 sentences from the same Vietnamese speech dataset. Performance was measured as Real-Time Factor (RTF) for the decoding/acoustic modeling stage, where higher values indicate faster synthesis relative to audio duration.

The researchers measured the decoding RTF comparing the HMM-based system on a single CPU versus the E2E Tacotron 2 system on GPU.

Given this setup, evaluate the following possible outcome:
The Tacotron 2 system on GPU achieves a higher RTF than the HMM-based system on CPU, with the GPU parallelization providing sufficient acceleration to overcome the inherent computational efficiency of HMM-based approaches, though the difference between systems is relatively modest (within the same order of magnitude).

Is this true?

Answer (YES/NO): NO